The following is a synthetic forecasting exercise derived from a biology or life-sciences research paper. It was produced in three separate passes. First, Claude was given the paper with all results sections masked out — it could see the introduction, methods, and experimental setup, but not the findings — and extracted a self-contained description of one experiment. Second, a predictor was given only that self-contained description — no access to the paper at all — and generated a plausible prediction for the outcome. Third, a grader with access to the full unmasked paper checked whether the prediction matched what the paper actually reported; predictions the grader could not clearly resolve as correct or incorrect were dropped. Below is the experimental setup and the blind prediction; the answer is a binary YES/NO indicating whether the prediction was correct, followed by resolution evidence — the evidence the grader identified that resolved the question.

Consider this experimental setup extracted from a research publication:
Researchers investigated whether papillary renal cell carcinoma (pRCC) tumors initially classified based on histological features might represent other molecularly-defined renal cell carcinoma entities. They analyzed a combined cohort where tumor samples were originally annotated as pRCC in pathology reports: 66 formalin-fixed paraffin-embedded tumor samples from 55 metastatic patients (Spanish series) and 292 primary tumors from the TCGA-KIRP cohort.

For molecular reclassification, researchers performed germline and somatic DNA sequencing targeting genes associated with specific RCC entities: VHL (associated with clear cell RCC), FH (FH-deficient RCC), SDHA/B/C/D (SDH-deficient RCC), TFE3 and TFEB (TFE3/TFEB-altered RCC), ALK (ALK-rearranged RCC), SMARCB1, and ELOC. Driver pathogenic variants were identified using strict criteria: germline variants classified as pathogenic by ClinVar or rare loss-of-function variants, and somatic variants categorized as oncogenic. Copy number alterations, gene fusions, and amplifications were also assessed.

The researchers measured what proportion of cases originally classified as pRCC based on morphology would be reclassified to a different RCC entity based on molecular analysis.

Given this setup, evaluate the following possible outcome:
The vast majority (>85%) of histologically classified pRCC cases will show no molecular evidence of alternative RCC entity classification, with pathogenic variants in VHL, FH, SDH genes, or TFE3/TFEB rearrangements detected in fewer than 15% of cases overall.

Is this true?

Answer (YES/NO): YES